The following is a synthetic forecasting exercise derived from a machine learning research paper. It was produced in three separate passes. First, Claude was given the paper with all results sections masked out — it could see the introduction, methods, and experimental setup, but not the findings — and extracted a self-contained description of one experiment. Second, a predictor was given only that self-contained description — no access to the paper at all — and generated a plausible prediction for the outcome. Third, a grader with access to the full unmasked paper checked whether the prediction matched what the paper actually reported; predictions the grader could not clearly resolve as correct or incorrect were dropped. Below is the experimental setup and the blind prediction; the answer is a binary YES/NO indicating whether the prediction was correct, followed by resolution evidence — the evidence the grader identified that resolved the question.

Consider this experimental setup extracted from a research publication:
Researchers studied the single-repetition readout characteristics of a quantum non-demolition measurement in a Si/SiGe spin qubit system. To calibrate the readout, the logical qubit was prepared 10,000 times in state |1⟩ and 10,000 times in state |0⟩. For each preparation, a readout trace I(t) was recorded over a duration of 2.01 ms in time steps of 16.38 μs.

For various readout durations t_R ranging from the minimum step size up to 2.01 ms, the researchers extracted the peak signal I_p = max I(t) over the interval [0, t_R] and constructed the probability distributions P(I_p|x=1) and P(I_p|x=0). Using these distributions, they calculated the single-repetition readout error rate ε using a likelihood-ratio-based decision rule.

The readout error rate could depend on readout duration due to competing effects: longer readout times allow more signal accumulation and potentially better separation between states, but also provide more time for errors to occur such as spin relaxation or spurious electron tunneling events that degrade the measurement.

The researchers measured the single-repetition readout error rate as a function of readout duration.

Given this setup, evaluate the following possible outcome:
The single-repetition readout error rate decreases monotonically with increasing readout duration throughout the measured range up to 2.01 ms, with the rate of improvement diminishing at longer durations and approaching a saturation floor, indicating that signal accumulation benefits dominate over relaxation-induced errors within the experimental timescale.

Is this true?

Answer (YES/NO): NO